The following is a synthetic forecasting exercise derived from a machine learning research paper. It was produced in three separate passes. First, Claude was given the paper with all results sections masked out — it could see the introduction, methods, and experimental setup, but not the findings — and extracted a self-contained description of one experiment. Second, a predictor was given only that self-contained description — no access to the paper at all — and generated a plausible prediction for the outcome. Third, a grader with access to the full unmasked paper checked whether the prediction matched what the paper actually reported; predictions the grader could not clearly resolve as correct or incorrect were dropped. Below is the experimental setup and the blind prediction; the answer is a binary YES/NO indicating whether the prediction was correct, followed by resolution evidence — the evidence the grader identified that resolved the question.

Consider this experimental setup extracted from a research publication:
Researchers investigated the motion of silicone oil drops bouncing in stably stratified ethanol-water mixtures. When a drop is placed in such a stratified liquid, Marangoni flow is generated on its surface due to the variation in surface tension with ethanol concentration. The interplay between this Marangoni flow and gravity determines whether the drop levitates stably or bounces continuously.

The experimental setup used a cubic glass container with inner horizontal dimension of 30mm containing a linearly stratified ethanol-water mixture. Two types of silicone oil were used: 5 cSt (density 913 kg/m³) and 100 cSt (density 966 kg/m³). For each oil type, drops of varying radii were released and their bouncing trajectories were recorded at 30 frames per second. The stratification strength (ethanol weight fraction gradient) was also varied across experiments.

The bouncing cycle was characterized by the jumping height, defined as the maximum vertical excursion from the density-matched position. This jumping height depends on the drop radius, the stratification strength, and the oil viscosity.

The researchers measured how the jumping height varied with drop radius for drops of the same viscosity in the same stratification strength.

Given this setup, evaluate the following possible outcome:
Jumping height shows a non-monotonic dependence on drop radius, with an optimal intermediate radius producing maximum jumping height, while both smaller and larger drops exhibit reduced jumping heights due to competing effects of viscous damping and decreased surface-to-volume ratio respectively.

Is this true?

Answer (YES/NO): NO